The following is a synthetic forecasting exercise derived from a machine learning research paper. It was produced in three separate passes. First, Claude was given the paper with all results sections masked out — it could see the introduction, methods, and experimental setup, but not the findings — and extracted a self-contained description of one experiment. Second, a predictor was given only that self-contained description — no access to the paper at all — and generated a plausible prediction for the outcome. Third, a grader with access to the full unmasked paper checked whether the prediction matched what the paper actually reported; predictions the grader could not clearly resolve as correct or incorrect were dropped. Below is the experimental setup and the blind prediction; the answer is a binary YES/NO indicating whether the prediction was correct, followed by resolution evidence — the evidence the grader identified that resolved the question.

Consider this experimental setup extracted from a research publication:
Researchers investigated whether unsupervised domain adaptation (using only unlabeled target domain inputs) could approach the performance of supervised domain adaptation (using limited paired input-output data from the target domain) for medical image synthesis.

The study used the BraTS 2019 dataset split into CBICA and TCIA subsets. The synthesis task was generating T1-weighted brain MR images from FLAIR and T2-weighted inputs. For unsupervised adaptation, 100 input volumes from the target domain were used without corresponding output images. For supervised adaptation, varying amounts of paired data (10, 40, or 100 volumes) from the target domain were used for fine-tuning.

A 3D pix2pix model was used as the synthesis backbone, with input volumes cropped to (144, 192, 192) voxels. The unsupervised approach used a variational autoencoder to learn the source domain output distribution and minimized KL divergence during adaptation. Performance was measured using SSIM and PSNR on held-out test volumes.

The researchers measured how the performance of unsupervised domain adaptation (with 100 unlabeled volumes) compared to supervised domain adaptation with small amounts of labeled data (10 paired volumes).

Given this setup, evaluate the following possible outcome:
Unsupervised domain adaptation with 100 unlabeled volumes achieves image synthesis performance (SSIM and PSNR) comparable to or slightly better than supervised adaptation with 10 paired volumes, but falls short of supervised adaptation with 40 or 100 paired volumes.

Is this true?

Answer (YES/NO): NO